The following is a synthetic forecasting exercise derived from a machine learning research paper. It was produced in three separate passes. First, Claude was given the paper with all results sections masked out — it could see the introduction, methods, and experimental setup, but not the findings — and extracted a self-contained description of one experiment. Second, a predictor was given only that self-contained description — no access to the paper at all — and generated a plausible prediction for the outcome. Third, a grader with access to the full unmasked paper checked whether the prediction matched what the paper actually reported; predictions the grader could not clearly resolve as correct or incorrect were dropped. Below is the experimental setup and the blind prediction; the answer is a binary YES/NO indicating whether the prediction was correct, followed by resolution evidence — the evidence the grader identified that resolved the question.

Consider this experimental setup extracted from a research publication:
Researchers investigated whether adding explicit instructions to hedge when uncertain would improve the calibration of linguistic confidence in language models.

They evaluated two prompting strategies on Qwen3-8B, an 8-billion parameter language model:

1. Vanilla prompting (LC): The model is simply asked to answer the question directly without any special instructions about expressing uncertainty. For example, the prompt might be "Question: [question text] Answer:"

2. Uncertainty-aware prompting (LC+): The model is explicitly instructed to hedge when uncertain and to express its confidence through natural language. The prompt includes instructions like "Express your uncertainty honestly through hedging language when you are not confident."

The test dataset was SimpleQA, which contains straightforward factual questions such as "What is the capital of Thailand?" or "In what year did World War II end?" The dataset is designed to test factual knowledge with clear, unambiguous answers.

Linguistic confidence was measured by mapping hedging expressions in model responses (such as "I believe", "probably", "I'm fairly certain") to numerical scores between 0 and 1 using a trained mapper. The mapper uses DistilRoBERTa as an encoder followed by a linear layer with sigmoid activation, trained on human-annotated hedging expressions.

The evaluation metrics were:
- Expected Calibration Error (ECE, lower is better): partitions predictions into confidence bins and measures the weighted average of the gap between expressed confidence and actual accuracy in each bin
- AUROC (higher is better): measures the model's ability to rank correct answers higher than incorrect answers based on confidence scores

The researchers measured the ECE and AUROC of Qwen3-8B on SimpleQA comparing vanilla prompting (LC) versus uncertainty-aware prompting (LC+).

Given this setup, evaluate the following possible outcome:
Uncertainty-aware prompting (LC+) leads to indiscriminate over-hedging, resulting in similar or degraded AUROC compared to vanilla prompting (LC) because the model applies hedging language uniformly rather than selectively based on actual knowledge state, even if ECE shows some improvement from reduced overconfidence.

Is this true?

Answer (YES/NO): NO